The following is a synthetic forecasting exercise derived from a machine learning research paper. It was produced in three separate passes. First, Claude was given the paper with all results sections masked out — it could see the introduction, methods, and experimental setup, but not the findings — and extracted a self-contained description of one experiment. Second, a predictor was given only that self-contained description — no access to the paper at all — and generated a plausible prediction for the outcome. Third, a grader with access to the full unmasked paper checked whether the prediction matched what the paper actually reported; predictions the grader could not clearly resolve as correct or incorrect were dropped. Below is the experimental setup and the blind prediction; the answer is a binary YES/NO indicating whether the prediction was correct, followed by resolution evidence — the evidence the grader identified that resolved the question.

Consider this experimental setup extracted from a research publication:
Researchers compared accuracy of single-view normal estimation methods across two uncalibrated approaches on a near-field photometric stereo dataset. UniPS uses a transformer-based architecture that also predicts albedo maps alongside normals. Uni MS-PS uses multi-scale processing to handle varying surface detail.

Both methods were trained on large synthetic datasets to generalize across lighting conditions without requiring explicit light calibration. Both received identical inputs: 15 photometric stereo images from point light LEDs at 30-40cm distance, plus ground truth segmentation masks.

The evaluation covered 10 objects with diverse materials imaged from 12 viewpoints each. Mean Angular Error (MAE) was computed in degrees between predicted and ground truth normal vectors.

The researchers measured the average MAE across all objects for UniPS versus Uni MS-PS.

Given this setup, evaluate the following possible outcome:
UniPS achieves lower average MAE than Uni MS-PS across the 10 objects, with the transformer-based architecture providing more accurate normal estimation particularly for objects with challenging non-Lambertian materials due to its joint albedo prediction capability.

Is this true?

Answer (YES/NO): NO